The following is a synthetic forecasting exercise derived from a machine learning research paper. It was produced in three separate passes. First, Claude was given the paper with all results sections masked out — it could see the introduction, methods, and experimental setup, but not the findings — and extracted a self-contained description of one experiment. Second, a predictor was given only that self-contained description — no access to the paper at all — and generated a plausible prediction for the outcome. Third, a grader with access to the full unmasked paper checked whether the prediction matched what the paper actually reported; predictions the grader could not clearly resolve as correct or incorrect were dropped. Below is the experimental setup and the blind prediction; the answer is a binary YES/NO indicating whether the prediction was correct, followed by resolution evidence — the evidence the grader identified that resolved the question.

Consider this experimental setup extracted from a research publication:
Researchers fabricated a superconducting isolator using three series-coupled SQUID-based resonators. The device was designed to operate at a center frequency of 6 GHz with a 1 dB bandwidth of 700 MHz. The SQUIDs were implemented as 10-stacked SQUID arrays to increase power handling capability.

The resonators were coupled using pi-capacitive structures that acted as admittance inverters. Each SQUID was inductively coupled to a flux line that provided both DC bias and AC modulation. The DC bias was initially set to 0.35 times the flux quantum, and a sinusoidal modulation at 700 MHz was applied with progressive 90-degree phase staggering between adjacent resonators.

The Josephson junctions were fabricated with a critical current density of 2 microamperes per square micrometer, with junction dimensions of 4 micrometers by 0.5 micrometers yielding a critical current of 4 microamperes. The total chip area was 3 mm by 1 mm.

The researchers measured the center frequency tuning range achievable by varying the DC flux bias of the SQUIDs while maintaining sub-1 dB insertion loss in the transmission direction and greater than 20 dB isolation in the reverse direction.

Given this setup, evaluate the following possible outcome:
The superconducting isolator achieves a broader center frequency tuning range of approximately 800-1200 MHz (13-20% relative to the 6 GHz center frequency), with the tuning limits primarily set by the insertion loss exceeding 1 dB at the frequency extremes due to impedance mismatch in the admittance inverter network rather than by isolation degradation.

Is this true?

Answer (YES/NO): NO